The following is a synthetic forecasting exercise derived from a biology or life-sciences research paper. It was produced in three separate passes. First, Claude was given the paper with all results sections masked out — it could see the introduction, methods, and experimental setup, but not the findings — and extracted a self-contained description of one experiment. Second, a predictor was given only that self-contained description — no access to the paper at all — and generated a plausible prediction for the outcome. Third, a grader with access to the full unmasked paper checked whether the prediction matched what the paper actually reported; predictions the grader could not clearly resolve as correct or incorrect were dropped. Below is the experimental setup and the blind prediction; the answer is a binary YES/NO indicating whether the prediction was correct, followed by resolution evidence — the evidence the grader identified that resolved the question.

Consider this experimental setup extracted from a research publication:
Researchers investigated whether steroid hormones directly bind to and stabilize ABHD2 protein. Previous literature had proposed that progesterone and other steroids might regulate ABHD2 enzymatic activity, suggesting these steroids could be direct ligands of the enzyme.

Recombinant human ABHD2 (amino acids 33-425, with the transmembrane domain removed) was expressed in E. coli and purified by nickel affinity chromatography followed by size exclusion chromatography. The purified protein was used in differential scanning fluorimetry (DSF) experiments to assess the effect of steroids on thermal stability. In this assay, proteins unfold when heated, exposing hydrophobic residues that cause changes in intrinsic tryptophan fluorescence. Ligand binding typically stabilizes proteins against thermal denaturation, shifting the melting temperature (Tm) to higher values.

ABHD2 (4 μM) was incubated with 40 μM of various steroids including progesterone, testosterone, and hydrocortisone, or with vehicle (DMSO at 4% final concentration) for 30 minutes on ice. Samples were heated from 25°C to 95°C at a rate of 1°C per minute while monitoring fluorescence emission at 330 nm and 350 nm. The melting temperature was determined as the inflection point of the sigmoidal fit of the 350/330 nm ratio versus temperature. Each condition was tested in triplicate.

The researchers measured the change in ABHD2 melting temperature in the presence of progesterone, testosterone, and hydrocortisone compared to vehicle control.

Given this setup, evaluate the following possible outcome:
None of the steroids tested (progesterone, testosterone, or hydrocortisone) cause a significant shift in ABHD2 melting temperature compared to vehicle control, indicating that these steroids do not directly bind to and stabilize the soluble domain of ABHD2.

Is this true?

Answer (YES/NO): YES